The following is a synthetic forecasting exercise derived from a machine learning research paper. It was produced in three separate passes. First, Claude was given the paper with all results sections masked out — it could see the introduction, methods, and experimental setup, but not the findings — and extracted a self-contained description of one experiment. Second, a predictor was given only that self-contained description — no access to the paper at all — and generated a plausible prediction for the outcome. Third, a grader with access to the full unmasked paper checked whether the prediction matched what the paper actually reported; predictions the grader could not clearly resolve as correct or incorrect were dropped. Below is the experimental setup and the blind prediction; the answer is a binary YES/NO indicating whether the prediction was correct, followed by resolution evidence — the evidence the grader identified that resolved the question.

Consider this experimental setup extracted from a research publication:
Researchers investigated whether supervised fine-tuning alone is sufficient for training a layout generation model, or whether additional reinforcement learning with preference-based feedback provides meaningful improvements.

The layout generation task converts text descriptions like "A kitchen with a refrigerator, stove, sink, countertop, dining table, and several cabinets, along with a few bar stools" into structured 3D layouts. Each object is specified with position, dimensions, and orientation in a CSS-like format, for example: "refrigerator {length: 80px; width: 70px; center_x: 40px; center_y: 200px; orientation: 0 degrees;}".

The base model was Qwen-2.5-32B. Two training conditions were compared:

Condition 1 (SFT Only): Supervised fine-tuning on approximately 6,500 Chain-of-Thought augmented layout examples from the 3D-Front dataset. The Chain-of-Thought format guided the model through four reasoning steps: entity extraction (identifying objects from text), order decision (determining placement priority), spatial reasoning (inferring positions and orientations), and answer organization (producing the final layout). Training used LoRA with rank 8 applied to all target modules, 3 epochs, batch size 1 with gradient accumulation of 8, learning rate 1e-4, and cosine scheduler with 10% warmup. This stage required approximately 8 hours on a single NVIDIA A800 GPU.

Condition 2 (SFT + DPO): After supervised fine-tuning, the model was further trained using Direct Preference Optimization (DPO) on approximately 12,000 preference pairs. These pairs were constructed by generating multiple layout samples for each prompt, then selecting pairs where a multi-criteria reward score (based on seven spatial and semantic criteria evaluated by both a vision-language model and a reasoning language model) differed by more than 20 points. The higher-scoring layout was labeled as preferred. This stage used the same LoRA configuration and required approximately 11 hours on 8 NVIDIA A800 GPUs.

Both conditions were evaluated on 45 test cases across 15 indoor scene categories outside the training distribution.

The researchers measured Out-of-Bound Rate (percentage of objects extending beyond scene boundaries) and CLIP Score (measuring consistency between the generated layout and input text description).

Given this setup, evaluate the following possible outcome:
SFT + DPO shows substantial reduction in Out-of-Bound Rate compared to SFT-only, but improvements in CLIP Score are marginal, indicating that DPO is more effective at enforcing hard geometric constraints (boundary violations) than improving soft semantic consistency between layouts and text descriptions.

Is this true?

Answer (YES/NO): NO